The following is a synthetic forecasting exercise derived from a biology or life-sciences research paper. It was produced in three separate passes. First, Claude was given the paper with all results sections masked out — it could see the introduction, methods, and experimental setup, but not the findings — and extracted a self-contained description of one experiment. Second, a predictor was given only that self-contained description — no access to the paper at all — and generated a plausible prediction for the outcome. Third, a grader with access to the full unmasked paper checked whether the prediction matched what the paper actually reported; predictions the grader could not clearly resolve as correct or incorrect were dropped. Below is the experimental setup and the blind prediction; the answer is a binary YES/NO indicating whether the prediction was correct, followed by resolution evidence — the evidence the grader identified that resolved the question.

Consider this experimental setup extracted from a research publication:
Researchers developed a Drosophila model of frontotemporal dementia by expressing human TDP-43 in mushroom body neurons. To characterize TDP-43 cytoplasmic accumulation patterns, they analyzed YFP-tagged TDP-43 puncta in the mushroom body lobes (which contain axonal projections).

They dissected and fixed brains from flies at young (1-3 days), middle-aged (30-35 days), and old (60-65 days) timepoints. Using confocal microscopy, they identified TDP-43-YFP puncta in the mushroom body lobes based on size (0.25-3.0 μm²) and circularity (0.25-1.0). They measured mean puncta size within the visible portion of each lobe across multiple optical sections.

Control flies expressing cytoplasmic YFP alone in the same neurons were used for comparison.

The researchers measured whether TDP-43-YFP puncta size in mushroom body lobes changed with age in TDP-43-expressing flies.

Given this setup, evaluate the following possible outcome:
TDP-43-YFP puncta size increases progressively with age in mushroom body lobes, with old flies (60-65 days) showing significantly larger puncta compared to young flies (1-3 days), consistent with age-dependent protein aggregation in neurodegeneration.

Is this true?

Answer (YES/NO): YES